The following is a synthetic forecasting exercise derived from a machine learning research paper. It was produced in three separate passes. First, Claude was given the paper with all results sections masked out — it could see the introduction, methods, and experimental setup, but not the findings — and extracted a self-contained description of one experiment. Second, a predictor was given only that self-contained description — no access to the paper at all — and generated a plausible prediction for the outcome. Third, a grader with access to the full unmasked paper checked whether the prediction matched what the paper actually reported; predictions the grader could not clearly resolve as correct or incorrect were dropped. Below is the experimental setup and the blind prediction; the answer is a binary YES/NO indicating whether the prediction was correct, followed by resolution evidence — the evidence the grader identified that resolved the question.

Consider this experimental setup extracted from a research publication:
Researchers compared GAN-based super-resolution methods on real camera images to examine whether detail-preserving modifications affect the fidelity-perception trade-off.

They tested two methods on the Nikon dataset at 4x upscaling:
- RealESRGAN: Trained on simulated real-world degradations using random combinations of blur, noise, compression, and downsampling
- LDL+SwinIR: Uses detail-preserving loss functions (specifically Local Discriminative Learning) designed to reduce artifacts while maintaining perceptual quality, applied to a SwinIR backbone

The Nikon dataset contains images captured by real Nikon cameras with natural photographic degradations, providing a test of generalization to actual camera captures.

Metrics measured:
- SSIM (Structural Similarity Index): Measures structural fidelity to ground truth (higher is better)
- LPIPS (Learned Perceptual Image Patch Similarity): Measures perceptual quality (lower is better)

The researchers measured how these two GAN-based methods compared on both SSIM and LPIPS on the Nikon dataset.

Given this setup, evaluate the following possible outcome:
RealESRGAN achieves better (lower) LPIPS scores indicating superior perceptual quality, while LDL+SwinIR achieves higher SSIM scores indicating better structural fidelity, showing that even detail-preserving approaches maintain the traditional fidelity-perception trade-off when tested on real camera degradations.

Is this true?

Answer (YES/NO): NO